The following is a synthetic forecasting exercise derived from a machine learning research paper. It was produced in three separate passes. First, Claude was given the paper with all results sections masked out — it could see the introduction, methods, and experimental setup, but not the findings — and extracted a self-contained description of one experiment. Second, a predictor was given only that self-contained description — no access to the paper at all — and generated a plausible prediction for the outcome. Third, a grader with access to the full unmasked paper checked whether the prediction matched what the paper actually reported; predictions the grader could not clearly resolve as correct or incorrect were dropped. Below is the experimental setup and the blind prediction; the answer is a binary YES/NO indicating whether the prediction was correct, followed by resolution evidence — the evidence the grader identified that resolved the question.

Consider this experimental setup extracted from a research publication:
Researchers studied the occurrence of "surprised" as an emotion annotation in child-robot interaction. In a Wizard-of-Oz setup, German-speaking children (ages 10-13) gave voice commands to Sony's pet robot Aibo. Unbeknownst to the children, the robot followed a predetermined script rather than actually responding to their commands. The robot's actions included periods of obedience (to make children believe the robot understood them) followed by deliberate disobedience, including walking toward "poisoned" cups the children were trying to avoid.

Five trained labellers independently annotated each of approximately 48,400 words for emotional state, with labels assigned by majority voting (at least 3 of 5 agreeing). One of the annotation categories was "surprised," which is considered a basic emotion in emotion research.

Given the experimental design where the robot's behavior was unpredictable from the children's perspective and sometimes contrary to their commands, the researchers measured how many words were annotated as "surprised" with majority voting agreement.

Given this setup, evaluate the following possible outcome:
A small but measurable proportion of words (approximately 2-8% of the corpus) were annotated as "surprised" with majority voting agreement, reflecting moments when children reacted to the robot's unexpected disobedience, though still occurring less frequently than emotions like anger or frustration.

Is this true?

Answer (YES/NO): NO